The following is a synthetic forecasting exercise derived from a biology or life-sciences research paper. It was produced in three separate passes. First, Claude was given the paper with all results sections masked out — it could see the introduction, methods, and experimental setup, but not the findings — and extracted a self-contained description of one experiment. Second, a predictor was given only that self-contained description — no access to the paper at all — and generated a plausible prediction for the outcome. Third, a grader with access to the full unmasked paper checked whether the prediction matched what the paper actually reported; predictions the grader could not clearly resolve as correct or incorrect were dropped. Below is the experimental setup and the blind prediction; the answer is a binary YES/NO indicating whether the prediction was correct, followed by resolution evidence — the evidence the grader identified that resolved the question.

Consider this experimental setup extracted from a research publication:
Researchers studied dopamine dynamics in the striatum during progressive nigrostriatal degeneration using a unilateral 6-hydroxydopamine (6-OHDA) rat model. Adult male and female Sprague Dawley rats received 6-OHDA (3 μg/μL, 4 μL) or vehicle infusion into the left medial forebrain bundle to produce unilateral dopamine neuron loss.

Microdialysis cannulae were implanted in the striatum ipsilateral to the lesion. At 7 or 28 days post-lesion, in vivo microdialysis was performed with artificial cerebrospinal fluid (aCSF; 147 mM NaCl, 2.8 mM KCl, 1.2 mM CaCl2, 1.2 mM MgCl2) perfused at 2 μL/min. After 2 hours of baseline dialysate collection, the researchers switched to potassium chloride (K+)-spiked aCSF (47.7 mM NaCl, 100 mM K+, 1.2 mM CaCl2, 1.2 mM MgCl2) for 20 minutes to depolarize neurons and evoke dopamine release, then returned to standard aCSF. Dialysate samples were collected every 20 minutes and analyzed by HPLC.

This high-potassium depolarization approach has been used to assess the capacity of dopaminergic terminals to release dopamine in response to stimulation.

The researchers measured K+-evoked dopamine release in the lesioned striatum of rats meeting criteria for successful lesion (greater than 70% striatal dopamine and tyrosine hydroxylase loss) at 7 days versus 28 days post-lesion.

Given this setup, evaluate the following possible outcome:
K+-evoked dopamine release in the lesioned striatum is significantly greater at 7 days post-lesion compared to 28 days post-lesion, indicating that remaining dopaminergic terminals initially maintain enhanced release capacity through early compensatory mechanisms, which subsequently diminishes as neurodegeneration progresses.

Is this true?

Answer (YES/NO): NO